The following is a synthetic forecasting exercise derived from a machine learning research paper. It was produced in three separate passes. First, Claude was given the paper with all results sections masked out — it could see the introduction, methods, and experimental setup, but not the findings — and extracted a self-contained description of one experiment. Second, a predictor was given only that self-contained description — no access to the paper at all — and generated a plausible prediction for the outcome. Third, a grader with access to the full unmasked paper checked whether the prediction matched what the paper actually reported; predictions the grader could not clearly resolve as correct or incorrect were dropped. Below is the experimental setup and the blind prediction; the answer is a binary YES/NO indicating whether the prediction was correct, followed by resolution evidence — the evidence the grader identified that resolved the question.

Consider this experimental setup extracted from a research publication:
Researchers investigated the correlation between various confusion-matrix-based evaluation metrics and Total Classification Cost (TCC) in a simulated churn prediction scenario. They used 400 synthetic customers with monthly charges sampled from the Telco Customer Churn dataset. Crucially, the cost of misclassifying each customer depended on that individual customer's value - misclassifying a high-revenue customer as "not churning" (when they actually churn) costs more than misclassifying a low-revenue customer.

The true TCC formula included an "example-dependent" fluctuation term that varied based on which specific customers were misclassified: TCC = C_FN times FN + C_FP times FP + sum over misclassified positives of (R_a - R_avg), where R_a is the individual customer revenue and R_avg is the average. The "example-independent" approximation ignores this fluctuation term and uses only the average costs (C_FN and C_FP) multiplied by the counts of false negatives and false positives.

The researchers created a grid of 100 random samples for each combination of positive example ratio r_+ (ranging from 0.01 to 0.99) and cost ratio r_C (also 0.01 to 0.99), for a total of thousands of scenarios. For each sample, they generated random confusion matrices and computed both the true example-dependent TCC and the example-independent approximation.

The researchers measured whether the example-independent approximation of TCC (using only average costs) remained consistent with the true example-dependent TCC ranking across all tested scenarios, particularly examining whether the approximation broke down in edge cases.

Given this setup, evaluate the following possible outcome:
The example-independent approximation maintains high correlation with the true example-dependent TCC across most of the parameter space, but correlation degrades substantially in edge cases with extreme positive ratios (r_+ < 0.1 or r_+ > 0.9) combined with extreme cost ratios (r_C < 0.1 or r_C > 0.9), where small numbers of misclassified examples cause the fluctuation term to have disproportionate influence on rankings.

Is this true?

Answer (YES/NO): NO